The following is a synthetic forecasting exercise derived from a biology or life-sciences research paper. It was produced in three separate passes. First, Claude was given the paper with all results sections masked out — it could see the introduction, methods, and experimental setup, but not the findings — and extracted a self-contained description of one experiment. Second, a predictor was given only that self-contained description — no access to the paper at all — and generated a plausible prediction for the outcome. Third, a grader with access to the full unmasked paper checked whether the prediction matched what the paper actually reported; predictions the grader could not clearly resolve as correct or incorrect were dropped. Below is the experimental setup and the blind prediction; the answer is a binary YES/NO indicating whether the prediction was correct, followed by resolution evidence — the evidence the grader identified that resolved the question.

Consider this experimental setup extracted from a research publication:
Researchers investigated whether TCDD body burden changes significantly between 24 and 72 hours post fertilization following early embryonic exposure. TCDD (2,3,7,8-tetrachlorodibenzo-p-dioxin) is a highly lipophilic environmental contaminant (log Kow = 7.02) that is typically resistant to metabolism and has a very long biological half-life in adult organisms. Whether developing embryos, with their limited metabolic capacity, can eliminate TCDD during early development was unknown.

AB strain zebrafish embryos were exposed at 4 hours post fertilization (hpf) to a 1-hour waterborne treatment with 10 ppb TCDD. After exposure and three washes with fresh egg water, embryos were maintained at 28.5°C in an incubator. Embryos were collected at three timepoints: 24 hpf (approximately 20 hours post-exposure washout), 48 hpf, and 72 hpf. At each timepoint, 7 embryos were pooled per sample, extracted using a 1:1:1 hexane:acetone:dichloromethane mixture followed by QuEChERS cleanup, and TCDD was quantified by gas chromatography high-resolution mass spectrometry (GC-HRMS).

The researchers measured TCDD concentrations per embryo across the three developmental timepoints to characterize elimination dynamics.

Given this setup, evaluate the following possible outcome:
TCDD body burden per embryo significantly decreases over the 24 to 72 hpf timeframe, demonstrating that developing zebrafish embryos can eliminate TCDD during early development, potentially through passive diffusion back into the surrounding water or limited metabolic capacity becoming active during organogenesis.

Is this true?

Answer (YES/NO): YES